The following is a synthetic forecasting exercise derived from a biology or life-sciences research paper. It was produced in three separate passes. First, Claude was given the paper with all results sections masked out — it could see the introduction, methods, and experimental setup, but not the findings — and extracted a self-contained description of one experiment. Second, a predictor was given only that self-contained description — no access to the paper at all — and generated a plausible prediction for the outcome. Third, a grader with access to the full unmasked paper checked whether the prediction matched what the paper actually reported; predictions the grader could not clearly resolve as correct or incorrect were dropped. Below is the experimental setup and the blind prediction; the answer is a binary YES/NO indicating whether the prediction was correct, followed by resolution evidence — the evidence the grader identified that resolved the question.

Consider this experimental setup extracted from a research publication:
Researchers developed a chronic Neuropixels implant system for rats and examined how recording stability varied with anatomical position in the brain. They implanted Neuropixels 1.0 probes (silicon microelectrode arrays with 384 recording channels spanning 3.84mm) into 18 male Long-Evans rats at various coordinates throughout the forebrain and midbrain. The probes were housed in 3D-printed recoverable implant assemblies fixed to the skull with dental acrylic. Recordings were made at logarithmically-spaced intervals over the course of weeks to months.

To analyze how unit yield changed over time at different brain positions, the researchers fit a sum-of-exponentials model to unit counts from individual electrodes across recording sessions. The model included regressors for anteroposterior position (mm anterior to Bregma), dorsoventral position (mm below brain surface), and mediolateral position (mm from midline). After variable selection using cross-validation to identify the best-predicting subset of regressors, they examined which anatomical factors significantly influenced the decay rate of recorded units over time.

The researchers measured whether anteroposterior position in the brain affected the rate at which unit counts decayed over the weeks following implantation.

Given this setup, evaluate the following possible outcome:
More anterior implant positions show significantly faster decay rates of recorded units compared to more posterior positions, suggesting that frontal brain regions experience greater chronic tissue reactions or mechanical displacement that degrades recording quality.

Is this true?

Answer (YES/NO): NO